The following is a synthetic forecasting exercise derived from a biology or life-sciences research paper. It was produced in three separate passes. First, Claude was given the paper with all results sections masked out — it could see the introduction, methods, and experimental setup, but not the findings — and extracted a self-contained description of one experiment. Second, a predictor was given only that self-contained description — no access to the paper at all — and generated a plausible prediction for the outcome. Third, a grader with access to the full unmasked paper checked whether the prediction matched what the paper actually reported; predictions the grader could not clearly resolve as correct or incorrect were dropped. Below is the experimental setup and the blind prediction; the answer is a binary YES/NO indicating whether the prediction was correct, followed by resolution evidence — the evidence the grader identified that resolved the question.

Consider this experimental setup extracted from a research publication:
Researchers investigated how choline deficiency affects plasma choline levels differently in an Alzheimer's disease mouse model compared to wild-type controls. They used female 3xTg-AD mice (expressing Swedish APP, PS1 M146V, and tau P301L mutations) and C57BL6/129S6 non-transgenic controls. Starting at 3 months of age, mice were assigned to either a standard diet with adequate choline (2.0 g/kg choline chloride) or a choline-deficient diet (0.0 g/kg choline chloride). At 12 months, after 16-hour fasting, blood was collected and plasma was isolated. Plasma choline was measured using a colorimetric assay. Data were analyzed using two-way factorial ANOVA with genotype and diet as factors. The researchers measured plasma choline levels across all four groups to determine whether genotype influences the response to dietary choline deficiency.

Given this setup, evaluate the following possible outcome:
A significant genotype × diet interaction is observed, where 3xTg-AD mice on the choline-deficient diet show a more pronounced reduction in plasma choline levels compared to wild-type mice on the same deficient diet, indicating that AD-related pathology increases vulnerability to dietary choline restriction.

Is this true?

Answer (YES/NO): NO